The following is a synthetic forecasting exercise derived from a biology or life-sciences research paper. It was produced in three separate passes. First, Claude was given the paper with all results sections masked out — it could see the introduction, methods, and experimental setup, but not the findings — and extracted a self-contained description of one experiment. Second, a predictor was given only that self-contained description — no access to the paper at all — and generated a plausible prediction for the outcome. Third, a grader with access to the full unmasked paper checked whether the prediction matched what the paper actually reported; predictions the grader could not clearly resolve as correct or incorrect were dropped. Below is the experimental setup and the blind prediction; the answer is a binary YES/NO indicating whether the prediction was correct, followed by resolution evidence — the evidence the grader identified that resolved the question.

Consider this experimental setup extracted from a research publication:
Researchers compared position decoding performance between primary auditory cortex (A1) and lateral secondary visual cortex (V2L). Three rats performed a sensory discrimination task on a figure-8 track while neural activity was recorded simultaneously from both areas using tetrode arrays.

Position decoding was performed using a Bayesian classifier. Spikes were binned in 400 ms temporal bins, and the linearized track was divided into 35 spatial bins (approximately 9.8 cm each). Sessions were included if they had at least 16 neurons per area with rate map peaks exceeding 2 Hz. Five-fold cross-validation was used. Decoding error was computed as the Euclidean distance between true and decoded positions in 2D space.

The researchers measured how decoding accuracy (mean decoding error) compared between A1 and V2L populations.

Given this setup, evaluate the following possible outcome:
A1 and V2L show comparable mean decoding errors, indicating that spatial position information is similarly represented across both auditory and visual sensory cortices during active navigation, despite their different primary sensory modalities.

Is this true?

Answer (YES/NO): NO